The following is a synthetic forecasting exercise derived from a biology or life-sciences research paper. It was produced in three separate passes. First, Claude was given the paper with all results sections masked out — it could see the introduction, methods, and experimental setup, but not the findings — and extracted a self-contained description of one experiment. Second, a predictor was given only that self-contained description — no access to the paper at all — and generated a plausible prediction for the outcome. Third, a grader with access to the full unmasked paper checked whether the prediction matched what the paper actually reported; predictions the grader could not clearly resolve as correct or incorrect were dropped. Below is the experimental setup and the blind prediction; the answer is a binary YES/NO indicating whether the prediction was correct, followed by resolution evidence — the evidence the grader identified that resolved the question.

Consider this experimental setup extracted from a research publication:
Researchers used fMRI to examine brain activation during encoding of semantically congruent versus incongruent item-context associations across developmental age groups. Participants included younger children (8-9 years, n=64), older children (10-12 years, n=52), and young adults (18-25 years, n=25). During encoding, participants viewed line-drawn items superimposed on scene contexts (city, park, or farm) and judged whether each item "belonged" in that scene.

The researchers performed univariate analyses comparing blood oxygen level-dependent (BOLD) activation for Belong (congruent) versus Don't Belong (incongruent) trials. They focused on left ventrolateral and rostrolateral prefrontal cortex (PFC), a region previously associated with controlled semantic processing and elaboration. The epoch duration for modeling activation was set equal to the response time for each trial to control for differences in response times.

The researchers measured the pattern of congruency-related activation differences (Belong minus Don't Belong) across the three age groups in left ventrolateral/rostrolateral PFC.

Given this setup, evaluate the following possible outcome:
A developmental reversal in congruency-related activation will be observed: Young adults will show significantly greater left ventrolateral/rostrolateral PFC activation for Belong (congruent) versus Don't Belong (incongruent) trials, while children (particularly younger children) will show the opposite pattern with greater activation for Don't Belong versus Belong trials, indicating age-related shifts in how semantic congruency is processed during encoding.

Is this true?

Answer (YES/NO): NO